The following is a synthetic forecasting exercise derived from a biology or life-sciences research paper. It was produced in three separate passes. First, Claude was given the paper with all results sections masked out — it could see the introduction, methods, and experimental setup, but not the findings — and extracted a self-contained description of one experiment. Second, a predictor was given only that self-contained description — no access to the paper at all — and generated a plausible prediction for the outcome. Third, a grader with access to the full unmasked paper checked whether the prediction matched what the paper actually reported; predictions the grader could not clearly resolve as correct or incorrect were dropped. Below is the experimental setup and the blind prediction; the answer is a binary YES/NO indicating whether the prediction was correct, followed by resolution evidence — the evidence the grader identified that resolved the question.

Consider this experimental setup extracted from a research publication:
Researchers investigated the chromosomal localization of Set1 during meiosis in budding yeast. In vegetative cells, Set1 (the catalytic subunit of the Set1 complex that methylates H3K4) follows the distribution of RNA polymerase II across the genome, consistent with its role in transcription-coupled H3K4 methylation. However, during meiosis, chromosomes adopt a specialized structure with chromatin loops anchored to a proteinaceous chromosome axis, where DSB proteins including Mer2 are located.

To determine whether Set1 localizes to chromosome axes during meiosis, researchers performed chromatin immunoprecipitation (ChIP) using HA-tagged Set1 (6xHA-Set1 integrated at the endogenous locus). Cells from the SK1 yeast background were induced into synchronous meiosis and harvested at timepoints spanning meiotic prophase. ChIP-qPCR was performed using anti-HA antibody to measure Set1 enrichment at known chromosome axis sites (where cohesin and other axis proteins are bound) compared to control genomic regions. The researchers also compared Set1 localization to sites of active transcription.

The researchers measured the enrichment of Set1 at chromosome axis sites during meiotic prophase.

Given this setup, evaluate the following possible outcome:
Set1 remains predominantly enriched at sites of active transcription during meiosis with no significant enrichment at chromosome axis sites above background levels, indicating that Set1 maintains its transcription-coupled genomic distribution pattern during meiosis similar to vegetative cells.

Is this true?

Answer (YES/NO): YES